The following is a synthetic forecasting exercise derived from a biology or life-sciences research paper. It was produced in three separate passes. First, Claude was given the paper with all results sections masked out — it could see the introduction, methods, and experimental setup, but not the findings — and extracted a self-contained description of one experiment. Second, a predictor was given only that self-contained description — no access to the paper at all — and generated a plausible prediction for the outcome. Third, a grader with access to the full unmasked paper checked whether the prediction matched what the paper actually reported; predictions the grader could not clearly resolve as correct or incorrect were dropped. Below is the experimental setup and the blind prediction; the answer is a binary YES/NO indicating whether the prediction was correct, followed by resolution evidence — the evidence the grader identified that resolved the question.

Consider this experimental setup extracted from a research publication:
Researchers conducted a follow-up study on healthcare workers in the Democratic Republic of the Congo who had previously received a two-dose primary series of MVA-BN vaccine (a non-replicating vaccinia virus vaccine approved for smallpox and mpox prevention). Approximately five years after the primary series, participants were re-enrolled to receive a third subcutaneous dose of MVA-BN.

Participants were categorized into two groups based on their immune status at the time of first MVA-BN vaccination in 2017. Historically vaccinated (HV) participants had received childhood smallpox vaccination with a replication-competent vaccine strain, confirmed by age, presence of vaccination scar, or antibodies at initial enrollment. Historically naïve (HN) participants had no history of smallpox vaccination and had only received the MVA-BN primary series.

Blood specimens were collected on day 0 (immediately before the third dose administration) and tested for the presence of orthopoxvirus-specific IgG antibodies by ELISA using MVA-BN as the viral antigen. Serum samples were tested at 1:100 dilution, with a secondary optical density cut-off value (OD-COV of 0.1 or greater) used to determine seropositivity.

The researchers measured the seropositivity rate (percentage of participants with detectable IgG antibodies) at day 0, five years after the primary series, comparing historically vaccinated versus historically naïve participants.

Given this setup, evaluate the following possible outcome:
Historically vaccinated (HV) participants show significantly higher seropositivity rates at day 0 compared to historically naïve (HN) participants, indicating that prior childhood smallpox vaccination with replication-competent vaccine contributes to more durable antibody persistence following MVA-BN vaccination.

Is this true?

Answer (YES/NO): YES